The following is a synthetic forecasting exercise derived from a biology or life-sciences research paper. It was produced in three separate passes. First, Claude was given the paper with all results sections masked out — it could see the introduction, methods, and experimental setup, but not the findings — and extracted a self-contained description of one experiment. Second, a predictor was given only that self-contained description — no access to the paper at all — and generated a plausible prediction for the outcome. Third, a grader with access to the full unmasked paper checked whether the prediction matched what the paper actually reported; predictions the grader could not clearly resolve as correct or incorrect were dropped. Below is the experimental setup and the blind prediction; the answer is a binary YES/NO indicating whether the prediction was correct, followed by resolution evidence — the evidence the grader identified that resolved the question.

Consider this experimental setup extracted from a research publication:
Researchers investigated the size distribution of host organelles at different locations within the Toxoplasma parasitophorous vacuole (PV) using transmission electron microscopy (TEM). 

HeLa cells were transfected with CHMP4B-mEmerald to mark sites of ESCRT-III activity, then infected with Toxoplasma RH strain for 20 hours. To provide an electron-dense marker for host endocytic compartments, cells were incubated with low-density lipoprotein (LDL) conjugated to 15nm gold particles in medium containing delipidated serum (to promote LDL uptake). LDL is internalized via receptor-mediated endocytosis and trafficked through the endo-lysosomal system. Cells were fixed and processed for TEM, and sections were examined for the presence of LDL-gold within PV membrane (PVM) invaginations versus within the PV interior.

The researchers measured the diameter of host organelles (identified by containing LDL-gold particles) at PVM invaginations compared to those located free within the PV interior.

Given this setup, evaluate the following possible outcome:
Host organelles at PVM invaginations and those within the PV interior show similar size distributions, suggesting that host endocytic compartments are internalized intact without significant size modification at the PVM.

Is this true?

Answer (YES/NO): NO